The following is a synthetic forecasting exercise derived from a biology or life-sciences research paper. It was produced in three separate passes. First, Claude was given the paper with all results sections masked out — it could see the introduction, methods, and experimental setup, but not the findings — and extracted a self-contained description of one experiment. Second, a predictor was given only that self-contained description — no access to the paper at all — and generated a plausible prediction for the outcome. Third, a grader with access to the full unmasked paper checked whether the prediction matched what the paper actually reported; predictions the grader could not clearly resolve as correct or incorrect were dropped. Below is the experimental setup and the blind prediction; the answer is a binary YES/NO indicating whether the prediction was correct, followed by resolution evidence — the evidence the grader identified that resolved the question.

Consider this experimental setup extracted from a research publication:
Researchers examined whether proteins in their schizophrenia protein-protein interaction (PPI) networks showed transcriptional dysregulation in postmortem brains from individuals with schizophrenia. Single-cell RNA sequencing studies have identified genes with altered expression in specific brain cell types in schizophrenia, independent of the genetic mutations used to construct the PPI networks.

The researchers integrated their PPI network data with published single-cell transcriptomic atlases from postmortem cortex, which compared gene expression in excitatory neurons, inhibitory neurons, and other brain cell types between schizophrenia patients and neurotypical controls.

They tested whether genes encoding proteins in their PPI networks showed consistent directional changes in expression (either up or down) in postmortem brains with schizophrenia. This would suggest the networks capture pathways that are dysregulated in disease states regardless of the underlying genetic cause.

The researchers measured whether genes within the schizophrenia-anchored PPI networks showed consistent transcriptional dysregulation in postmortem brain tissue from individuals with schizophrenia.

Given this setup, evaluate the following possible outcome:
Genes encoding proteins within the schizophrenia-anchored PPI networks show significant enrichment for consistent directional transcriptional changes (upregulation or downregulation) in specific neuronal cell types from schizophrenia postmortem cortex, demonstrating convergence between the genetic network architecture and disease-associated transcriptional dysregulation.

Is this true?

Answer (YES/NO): YES